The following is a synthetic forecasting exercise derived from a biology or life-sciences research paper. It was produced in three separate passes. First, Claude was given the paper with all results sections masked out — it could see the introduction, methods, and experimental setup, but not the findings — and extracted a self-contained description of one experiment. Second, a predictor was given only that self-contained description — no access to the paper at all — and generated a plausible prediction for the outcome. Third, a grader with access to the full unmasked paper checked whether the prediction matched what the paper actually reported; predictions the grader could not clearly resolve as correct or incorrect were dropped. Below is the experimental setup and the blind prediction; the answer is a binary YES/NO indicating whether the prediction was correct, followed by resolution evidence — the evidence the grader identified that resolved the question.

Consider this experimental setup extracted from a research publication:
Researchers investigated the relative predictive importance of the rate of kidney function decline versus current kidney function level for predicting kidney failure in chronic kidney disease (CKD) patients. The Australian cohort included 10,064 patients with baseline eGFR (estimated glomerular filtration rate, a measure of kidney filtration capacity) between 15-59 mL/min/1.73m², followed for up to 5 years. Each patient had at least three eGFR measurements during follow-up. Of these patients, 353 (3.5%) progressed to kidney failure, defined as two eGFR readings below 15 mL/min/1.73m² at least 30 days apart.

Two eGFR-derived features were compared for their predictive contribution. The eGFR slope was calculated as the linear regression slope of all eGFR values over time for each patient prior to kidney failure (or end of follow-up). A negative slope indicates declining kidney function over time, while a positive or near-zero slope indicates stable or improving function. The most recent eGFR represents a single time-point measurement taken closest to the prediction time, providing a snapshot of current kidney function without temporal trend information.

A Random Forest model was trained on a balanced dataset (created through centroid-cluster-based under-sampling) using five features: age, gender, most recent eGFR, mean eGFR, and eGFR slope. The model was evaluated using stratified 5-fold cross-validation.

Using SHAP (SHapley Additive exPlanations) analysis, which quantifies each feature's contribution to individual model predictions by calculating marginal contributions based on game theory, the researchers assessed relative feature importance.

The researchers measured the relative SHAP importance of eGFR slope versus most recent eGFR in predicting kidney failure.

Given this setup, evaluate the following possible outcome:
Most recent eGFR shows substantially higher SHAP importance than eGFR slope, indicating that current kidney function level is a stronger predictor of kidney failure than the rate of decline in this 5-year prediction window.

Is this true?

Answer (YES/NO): YES